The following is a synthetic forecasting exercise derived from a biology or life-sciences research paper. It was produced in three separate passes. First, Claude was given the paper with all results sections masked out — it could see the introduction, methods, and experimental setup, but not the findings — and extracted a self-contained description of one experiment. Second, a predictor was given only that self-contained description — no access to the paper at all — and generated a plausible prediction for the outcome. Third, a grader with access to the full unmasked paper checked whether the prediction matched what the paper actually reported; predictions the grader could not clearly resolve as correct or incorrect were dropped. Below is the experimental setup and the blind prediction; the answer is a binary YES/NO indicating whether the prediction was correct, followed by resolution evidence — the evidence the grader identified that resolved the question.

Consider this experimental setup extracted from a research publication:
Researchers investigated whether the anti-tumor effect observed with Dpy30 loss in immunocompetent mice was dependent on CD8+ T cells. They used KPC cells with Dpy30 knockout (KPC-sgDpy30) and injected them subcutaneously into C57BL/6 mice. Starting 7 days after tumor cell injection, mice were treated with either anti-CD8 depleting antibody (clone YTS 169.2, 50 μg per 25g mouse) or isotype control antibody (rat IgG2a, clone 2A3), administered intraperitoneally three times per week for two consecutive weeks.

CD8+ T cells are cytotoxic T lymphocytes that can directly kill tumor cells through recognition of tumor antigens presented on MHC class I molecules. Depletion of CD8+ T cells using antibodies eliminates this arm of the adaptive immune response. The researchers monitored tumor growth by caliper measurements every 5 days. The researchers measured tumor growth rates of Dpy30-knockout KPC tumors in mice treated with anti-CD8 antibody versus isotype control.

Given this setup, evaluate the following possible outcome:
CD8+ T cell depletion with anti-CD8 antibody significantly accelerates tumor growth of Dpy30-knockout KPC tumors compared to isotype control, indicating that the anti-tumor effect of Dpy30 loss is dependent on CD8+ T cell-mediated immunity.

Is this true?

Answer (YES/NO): YES